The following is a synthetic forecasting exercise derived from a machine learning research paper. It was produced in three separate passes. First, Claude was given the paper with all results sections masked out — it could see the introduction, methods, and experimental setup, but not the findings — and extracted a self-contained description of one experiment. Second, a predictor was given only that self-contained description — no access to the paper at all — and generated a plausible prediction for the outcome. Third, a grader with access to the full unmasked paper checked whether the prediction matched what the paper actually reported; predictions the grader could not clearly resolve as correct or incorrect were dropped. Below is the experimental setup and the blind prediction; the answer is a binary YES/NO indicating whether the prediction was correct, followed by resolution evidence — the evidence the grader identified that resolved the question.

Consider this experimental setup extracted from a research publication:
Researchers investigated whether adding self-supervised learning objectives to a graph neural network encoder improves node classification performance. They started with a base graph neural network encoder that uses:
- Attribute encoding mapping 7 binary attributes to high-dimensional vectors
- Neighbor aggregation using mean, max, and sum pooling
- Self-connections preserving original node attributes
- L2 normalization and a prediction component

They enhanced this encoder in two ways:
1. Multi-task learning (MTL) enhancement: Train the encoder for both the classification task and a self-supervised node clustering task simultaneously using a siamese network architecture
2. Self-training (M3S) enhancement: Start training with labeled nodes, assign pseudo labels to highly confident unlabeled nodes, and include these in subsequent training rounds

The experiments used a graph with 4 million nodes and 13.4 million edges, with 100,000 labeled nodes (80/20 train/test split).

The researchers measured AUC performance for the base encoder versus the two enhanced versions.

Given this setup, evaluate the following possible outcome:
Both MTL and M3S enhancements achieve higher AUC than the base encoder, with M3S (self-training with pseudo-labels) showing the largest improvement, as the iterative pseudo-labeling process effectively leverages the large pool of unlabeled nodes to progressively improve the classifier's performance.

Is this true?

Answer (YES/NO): NO